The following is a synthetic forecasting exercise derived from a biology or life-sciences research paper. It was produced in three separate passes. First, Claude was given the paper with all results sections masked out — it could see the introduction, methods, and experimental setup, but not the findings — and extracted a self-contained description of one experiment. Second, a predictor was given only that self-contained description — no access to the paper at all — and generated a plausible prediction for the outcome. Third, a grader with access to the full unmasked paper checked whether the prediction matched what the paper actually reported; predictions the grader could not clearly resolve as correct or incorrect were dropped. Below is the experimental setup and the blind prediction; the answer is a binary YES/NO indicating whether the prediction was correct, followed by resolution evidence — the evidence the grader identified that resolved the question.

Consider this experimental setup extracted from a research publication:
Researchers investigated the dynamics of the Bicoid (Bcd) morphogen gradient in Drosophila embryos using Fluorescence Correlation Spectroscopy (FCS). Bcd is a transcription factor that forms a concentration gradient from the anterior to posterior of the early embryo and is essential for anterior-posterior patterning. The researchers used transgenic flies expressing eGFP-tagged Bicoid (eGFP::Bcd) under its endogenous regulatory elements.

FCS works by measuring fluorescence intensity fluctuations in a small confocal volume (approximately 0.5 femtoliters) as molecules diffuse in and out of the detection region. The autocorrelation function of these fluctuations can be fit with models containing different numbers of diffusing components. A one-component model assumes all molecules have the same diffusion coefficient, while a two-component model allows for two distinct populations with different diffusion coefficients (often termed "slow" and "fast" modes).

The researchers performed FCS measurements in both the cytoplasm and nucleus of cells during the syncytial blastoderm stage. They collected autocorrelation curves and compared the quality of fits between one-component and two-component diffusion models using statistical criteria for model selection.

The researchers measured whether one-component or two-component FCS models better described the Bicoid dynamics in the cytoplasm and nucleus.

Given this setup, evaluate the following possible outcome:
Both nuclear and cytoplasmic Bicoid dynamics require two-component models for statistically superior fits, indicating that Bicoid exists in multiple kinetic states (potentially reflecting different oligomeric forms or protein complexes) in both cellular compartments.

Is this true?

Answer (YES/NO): YES